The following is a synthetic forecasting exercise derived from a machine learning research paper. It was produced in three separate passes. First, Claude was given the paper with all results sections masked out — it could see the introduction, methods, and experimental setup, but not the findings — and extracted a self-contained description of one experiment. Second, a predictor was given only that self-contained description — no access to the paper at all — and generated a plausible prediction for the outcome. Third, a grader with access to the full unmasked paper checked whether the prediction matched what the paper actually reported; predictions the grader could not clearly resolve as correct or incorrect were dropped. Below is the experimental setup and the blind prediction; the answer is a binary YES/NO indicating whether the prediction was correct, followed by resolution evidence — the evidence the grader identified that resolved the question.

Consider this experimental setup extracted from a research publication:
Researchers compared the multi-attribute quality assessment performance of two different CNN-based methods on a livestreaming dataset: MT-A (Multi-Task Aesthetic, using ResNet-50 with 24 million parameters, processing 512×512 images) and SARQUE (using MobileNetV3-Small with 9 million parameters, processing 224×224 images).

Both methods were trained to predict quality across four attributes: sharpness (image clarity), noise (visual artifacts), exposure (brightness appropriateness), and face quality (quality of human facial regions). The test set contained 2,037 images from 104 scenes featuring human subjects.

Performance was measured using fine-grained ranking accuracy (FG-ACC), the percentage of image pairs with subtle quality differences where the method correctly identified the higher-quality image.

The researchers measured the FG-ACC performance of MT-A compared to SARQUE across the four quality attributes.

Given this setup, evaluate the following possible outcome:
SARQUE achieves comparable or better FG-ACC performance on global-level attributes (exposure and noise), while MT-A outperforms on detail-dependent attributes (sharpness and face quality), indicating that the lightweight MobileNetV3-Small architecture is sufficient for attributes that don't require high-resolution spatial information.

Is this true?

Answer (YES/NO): NO